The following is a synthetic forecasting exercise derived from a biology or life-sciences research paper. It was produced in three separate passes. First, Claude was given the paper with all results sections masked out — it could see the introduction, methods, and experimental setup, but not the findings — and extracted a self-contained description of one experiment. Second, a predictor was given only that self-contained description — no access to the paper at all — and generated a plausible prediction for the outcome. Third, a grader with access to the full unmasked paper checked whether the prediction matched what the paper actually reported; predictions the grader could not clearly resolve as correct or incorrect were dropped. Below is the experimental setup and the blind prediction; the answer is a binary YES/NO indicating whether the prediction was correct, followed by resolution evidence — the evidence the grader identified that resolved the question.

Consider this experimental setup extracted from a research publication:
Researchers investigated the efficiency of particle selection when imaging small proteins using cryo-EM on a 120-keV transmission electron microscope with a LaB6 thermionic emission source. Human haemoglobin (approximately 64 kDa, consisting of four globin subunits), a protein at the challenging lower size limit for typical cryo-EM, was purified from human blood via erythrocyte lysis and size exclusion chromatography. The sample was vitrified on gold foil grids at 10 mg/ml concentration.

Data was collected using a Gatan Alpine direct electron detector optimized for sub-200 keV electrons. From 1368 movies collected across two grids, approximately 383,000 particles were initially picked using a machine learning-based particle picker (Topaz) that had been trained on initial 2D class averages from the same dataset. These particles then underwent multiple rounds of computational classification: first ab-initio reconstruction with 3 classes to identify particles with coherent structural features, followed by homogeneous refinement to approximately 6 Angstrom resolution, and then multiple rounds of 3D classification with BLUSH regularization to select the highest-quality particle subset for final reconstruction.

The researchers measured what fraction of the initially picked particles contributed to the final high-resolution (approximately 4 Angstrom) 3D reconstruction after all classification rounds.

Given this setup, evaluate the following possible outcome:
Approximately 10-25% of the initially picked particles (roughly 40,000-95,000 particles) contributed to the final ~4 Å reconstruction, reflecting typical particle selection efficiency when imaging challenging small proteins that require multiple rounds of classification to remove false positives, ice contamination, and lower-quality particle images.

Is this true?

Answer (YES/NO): NO